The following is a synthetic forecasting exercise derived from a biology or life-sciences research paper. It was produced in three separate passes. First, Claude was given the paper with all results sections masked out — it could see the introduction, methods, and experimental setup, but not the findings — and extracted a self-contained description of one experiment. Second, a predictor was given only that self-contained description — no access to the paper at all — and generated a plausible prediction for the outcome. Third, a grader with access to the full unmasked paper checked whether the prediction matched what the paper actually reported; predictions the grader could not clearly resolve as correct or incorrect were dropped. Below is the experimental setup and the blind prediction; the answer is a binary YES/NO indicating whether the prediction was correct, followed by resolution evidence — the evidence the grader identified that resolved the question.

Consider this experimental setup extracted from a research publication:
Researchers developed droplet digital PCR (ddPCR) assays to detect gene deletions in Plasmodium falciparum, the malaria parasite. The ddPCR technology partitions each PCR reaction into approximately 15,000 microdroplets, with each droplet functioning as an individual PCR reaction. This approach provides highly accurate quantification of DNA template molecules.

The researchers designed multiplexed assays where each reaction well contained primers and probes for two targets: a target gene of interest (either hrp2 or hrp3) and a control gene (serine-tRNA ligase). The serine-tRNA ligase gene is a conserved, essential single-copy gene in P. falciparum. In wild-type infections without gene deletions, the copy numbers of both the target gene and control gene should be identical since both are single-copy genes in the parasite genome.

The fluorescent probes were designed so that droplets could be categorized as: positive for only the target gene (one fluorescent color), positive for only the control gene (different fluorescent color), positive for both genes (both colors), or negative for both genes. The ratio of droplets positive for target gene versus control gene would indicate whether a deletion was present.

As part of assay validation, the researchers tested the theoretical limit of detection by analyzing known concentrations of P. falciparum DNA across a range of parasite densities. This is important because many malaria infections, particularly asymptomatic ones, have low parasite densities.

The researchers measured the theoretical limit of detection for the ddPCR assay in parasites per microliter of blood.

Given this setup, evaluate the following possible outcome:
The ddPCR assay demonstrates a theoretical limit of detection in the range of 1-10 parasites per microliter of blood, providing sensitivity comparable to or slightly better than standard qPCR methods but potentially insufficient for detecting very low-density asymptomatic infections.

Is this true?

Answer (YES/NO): NO